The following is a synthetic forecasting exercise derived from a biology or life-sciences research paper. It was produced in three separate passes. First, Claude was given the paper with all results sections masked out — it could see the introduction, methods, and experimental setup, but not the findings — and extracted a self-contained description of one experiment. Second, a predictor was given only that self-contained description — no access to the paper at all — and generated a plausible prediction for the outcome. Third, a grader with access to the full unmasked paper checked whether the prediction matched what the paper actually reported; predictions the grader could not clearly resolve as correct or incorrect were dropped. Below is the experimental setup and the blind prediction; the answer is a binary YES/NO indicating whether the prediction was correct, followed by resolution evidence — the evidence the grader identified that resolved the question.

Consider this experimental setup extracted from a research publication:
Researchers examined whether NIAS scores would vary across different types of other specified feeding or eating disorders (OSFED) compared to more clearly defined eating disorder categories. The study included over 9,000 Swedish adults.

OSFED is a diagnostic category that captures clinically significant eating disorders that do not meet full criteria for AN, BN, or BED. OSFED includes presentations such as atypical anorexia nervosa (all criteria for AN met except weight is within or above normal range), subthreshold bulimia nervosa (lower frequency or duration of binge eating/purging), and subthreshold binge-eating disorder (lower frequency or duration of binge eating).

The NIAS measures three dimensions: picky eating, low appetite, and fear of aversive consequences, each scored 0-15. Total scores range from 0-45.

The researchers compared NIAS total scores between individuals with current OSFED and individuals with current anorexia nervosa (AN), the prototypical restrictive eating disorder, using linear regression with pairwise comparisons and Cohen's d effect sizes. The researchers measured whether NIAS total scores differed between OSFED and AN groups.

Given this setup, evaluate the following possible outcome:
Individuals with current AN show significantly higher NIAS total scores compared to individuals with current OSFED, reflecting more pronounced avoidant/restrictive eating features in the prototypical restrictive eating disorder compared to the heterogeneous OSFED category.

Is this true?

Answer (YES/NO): YES